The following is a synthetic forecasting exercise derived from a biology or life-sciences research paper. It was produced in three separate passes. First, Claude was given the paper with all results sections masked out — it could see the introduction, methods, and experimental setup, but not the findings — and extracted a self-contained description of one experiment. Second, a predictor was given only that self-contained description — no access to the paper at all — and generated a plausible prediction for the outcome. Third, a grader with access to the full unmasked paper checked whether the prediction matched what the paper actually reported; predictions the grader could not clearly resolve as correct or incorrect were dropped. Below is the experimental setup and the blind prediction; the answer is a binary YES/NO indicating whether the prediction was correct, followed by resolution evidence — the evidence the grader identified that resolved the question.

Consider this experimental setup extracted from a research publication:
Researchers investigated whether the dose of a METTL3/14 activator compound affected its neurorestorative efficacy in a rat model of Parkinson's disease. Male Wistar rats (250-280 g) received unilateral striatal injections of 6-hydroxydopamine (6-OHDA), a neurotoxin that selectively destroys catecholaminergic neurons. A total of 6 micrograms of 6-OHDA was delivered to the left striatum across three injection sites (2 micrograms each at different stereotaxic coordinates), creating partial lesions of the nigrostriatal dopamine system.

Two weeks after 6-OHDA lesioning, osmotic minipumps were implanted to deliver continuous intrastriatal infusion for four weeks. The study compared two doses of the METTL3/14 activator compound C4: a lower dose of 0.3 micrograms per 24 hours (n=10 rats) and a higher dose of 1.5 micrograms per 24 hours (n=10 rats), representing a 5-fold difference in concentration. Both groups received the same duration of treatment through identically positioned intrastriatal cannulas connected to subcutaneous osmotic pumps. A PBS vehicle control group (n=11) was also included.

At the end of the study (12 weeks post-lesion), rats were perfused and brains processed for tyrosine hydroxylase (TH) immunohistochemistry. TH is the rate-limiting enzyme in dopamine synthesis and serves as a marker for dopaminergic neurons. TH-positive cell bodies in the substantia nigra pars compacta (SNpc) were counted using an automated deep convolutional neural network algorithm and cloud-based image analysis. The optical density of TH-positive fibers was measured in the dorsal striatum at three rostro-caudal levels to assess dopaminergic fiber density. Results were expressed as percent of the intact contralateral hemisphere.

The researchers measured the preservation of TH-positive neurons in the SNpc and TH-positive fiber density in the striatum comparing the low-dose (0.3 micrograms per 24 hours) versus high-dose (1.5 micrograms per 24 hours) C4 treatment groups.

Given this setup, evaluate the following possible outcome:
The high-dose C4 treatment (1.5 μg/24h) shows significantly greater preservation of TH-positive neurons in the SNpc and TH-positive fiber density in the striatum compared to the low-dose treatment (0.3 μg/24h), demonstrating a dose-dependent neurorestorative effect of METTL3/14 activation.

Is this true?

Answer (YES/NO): NO